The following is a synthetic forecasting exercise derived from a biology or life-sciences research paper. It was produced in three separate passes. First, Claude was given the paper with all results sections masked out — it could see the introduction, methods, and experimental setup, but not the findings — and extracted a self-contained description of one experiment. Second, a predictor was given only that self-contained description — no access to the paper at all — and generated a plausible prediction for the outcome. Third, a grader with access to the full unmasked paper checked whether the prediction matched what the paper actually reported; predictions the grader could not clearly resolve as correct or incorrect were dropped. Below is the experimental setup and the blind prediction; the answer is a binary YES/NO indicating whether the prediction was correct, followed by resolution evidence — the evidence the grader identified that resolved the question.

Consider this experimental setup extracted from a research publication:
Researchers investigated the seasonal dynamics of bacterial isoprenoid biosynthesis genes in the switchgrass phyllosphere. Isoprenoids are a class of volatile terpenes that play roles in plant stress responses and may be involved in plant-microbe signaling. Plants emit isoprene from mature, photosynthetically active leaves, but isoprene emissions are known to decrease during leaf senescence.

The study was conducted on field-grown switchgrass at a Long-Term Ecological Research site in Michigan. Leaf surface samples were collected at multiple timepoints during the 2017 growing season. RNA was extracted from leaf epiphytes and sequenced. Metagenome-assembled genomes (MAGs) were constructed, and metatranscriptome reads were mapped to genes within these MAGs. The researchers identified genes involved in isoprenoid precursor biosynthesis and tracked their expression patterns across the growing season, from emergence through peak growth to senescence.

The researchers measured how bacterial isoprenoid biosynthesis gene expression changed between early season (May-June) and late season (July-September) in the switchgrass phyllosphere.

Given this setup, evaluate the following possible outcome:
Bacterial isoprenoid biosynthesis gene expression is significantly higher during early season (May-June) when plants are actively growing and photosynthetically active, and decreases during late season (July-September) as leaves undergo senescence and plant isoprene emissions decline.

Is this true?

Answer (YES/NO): NO